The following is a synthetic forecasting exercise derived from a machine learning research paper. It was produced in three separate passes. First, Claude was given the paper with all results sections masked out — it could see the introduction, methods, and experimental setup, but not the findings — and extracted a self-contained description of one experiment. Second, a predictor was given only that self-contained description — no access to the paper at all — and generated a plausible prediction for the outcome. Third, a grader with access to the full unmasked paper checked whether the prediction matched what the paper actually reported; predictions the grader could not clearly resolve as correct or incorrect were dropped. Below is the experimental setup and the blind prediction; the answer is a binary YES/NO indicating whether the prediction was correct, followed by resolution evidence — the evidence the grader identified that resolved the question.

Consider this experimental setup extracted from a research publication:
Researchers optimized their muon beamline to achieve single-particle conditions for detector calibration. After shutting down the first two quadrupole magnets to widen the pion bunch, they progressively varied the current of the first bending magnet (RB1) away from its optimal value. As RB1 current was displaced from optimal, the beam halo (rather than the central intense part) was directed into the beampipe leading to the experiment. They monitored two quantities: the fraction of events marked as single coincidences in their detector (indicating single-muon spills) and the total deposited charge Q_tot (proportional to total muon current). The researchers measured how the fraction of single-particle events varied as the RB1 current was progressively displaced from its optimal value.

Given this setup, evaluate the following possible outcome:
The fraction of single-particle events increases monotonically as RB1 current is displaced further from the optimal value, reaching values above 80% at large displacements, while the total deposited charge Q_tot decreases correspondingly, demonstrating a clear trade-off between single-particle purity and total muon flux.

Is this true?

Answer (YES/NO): NO